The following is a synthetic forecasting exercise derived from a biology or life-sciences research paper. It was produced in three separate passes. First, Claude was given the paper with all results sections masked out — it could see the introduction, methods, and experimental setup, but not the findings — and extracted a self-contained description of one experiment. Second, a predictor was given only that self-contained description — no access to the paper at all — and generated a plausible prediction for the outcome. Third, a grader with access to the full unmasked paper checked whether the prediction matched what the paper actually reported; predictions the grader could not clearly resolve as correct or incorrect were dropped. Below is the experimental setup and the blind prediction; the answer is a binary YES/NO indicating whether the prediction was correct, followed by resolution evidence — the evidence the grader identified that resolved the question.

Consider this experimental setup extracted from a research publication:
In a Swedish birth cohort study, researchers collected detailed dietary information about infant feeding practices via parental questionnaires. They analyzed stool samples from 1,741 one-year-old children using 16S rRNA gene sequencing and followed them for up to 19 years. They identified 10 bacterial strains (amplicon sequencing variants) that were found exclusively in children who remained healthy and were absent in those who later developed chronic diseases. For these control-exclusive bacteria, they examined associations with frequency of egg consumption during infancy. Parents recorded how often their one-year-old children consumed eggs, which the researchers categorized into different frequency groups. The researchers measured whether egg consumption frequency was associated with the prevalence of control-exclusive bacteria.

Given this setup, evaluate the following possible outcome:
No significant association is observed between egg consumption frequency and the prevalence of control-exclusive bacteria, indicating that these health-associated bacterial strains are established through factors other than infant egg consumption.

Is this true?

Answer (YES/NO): NO